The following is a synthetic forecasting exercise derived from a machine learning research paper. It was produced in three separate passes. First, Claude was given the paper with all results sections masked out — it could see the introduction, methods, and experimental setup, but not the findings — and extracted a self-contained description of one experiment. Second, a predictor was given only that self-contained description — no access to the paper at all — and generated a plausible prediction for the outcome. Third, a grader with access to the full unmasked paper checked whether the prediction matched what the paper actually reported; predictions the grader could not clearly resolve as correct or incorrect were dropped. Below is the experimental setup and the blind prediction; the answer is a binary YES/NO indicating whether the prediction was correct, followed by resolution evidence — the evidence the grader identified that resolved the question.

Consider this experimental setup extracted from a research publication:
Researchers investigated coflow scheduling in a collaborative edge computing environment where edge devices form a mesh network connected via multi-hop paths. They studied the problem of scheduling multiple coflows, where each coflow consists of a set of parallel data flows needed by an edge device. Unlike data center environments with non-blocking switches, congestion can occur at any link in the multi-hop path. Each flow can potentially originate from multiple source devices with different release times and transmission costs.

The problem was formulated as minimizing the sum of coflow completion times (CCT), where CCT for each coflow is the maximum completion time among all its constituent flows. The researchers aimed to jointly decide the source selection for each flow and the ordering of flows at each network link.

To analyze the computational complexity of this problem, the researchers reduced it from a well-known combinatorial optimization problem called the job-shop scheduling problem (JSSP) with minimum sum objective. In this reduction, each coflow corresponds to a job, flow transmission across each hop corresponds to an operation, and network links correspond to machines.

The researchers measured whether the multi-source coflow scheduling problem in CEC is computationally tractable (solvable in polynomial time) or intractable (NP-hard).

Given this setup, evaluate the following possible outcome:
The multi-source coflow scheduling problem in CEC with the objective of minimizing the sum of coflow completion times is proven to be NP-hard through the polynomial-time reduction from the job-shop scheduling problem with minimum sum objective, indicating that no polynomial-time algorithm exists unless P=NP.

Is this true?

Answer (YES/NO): YES